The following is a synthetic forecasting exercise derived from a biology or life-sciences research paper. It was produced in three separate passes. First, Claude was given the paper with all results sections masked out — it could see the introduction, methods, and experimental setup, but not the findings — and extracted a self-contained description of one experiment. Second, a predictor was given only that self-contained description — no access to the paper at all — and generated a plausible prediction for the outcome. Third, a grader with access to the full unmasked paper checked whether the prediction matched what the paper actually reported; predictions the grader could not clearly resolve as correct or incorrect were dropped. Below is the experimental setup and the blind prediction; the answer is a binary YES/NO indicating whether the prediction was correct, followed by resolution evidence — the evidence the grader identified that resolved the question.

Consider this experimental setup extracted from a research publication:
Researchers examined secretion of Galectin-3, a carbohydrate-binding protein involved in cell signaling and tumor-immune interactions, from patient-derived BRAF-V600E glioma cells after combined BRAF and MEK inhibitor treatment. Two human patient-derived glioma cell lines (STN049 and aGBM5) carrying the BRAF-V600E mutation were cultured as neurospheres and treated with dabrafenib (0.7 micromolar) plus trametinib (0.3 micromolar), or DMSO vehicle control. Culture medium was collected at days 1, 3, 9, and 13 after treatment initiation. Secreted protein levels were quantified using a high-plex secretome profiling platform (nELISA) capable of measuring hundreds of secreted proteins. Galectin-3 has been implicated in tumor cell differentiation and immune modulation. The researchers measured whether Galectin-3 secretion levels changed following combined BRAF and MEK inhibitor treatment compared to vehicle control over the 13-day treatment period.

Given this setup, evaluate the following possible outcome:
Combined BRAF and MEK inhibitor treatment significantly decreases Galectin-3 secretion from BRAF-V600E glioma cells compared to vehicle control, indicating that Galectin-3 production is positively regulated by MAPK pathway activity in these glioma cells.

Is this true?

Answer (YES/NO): NO